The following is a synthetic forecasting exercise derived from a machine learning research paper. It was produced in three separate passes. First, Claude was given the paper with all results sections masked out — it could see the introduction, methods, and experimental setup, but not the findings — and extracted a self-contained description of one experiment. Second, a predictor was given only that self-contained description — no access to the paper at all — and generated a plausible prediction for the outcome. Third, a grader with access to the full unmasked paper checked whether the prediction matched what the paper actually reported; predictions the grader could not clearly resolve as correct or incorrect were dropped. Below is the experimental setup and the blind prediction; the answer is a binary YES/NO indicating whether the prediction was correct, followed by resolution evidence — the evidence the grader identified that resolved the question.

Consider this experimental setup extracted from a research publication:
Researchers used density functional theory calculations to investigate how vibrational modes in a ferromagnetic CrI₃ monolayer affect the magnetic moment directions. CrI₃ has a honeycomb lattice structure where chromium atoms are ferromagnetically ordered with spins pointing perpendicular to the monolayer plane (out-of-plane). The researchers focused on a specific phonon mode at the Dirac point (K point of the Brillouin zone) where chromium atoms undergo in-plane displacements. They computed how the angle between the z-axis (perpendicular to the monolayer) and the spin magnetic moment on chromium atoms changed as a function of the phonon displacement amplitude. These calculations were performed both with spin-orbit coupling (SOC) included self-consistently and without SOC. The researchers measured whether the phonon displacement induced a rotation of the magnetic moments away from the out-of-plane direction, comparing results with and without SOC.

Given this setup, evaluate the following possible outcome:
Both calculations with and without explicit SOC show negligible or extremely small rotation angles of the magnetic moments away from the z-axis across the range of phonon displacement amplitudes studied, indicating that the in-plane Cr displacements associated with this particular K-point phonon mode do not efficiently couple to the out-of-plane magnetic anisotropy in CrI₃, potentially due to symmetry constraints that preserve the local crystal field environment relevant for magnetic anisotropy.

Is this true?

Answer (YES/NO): NO